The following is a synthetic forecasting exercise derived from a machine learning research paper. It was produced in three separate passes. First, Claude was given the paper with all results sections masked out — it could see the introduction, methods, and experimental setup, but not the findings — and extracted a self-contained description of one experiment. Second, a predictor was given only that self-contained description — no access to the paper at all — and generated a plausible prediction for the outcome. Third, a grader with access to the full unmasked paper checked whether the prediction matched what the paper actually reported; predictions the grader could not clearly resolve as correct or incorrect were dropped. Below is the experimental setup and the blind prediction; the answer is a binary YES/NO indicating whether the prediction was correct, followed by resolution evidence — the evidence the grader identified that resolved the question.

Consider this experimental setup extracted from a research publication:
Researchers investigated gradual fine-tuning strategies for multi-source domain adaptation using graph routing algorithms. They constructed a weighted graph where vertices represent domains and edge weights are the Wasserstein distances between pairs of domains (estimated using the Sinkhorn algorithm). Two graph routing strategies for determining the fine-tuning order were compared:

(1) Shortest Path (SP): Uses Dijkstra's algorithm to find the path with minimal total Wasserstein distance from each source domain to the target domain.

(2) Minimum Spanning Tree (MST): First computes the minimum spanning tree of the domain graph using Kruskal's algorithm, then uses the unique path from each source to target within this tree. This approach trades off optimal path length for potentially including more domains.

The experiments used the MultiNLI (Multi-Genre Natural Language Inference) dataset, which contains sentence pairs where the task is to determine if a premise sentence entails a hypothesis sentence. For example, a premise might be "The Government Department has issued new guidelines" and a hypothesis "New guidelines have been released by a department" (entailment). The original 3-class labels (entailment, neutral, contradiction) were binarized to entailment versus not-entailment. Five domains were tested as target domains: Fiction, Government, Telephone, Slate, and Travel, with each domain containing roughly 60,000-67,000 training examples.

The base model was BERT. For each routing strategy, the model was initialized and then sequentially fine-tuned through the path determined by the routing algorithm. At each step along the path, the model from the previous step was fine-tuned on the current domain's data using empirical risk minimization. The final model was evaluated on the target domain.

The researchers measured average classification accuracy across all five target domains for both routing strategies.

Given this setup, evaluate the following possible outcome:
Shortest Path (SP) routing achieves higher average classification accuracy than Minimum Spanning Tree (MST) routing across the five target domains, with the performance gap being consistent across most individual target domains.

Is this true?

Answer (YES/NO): NO